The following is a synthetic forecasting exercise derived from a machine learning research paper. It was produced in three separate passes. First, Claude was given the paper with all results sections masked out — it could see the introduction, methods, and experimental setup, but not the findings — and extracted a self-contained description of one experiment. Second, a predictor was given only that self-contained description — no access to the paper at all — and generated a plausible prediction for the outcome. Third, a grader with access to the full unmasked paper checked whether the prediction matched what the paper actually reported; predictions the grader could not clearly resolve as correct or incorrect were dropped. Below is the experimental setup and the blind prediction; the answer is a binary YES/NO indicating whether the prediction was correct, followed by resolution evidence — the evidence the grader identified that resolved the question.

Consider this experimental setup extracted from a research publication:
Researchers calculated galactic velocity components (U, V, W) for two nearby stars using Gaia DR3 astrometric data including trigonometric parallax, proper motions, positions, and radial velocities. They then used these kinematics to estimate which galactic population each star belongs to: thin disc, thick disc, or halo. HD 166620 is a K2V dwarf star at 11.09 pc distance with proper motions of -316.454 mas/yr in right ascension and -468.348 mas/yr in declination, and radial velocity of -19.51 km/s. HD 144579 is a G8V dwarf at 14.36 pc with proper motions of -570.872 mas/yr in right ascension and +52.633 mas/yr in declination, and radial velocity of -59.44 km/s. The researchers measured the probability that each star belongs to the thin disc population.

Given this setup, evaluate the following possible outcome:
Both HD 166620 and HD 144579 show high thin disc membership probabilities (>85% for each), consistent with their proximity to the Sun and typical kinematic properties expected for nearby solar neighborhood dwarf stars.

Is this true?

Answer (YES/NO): YES